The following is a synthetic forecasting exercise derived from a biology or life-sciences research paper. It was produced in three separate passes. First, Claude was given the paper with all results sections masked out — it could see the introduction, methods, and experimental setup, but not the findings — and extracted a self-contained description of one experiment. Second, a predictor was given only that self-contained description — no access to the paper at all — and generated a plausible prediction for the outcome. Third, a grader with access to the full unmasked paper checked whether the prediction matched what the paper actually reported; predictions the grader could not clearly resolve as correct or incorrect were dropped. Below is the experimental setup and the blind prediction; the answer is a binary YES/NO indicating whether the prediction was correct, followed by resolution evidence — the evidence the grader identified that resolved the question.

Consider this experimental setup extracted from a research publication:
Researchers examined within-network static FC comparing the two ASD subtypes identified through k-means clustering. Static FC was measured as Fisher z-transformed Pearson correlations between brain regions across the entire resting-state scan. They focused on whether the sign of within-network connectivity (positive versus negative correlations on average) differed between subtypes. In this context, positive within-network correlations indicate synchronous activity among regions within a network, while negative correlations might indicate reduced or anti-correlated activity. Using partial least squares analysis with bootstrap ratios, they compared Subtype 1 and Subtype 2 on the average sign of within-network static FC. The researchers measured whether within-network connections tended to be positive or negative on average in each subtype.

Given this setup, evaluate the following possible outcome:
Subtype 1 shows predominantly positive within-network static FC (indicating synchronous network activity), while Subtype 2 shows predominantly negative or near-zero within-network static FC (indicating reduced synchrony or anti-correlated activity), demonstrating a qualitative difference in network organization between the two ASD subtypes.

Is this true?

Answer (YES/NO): NO